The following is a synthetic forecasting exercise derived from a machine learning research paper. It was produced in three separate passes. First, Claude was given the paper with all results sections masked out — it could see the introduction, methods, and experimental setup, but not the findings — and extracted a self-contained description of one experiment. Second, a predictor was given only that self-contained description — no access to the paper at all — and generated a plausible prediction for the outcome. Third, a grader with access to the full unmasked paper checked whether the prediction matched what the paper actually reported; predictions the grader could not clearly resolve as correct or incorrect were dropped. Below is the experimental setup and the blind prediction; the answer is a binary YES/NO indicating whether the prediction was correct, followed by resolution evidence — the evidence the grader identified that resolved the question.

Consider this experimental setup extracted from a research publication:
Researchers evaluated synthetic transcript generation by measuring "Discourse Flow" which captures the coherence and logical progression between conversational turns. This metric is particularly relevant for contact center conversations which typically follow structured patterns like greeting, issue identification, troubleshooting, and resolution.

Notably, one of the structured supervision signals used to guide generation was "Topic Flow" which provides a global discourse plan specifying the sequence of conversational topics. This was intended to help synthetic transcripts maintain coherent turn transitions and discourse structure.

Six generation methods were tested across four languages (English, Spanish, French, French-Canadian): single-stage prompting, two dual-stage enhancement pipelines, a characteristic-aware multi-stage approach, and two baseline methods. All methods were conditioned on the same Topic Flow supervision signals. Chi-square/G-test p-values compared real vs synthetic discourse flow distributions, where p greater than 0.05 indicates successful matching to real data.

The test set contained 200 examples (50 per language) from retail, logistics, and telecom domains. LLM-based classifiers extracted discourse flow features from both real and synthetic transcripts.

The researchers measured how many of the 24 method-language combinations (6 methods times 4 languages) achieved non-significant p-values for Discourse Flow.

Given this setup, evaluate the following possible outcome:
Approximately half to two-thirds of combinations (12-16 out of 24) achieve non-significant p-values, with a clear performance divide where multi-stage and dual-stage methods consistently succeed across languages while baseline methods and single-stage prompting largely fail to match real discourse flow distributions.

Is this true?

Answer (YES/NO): NO